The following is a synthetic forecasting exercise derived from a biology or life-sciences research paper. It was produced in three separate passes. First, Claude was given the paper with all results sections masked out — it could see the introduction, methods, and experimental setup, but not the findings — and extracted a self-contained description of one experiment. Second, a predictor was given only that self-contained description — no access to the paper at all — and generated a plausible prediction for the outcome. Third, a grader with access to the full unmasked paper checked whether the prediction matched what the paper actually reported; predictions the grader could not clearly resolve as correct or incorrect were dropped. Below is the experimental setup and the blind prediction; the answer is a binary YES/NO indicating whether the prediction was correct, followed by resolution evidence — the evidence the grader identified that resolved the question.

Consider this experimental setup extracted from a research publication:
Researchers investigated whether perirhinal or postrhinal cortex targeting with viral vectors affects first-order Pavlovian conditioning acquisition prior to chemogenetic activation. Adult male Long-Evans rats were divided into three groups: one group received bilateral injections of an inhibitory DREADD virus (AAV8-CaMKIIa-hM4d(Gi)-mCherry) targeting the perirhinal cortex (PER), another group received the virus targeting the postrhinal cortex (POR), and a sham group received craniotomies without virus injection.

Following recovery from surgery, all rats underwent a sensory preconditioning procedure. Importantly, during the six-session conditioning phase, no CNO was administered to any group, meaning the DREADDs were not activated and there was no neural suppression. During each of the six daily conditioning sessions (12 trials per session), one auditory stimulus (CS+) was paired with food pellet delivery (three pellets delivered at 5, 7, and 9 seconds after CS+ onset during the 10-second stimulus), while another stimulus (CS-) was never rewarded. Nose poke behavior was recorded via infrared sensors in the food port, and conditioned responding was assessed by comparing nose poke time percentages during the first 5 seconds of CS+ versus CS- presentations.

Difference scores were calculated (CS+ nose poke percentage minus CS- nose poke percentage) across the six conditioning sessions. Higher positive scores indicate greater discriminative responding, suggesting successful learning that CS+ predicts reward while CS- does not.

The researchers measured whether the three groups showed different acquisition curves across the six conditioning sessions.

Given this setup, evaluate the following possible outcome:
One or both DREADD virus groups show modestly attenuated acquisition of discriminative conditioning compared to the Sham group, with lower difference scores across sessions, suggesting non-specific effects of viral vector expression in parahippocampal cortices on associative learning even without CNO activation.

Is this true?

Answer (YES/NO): NO